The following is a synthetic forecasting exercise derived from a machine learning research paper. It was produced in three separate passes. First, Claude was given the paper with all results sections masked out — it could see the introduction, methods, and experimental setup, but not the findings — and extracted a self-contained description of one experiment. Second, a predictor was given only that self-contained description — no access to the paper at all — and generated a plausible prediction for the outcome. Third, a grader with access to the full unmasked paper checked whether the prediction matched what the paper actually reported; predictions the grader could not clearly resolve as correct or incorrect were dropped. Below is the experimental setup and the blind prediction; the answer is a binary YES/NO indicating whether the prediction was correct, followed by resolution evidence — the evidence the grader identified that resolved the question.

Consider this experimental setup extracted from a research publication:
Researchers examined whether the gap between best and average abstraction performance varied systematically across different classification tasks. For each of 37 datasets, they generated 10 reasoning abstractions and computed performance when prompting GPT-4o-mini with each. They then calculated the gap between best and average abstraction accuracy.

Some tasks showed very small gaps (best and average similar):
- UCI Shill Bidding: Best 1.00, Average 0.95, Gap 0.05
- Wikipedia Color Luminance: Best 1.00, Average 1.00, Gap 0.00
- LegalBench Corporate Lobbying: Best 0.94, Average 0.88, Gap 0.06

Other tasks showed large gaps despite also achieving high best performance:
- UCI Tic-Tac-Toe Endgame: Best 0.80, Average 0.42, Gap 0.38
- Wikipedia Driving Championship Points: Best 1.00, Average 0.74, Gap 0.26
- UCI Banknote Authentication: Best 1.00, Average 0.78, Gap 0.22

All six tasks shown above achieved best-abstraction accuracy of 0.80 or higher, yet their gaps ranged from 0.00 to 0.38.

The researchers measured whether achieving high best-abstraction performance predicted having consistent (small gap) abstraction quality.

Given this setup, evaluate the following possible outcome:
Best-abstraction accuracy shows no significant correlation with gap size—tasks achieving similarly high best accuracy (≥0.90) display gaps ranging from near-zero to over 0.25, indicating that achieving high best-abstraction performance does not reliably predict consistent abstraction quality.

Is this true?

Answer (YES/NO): YES